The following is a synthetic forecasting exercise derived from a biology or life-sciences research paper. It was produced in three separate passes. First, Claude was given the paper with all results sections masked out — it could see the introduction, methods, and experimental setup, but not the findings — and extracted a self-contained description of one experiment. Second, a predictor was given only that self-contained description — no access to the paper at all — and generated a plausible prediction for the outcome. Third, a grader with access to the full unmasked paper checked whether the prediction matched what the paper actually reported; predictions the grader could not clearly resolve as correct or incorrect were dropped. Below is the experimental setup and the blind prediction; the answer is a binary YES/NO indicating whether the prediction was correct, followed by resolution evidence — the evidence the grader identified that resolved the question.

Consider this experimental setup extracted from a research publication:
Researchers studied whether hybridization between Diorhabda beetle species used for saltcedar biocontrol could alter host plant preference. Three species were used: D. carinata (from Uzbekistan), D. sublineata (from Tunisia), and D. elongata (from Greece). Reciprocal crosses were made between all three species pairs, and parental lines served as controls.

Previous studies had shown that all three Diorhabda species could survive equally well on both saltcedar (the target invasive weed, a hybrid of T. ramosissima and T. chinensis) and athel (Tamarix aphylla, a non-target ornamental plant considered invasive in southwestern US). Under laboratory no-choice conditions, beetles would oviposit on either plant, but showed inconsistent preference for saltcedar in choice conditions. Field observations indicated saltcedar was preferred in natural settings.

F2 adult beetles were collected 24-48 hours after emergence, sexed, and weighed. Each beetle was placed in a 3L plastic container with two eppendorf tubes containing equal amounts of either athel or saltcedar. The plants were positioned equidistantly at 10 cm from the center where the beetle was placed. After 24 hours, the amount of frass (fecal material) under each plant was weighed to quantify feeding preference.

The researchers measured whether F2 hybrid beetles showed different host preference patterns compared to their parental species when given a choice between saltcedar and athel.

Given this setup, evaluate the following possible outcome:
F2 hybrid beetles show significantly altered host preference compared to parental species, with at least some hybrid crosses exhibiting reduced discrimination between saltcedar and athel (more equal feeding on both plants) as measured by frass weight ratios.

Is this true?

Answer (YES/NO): YES